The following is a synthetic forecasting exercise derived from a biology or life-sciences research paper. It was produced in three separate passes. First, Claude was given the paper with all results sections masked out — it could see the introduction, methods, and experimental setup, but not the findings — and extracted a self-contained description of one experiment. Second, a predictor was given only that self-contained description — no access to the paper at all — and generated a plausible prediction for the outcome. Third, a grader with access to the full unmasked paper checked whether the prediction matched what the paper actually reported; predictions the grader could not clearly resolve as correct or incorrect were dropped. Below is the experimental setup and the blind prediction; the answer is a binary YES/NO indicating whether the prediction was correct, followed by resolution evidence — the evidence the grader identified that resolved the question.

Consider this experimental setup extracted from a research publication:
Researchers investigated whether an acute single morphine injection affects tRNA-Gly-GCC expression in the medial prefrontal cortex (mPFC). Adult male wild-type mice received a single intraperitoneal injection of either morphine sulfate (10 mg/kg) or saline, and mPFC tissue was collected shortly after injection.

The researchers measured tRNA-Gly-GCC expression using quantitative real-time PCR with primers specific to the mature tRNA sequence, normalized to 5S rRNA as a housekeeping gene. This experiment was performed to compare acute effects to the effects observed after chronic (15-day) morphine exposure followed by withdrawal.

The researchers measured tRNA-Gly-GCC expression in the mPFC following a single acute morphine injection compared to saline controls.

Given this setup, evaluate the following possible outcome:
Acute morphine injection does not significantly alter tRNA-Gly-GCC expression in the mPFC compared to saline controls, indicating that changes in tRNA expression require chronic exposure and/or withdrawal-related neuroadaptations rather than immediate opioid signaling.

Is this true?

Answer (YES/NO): YES